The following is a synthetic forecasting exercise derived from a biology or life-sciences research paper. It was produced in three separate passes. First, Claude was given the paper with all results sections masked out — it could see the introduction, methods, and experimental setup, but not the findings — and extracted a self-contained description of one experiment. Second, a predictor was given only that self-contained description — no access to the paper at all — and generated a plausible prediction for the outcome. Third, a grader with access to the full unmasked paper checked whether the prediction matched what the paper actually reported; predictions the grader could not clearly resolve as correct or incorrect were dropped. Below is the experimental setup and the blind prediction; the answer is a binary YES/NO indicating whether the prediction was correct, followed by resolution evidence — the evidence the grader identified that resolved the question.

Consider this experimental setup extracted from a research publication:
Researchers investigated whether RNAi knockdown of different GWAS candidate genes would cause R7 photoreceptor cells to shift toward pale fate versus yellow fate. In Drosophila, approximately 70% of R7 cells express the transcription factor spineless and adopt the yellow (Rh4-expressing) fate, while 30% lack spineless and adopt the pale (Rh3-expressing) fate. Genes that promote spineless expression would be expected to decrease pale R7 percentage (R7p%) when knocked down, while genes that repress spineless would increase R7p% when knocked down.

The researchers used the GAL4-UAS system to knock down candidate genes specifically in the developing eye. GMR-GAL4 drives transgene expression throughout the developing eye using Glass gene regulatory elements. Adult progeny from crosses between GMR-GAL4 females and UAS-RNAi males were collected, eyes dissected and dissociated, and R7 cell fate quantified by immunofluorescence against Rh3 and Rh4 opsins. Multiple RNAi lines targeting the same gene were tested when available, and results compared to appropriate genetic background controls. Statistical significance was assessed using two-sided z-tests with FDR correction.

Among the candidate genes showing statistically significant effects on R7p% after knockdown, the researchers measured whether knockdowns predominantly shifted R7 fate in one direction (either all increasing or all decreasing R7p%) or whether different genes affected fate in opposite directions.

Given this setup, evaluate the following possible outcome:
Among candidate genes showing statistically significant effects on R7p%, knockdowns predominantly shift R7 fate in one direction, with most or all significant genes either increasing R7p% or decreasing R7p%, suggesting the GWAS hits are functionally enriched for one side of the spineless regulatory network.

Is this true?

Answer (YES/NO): YES